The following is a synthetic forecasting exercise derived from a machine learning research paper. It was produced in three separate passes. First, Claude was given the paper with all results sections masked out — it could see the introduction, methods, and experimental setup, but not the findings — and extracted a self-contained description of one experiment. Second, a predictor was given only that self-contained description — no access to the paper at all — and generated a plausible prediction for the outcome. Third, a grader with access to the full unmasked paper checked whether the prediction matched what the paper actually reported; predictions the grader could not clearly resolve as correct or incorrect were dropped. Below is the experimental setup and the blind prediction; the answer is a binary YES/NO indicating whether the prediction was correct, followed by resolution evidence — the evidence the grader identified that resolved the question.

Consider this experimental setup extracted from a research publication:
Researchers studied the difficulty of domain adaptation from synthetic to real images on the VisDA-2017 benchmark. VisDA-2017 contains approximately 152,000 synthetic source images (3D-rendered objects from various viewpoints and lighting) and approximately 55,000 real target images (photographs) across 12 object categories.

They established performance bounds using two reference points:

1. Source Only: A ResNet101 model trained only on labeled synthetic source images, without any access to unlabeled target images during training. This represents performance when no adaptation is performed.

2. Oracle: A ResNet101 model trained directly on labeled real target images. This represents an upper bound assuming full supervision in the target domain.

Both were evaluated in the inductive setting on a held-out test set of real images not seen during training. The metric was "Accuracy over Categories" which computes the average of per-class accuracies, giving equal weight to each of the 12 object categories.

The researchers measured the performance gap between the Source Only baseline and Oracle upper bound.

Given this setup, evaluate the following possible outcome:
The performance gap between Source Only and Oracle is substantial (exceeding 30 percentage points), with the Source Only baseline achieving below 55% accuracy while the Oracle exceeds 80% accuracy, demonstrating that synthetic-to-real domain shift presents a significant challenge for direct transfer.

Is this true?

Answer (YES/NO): YES